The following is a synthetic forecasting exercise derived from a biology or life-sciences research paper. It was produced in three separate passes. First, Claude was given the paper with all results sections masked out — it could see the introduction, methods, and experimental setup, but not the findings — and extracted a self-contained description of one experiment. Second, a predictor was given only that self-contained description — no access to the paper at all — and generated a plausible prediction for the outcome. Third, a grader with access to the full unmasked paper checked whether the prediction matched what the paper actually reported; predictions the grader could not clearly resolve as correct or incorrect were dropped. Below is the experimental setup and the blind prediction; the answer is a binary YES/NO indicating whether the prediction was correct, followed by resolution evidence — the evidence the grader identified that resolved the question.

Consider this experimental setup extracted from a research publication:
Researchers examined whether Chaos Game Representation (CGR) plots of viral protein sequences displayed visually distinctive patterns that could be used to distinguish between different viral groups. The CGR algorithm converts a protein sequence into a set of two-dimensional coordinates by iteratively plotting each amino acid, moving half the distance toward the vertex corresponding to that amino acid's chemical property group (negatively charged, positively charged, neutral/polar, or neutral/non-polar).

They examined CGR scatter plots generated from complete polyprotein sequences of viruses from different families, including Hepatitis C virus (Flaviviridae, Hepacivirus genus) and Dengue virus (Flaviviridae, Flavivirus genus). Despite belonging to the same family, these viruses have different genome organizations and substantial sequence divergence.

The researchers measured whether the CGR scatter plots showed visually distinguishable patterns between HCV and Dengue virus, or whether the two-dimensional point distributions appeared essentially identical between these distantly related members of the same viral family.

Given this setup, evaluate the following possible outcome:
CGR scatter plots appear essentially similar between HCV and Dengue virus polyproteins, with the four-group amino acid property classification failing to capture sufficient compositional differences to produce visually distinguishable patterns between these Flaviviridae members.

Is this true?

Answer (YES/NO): NO